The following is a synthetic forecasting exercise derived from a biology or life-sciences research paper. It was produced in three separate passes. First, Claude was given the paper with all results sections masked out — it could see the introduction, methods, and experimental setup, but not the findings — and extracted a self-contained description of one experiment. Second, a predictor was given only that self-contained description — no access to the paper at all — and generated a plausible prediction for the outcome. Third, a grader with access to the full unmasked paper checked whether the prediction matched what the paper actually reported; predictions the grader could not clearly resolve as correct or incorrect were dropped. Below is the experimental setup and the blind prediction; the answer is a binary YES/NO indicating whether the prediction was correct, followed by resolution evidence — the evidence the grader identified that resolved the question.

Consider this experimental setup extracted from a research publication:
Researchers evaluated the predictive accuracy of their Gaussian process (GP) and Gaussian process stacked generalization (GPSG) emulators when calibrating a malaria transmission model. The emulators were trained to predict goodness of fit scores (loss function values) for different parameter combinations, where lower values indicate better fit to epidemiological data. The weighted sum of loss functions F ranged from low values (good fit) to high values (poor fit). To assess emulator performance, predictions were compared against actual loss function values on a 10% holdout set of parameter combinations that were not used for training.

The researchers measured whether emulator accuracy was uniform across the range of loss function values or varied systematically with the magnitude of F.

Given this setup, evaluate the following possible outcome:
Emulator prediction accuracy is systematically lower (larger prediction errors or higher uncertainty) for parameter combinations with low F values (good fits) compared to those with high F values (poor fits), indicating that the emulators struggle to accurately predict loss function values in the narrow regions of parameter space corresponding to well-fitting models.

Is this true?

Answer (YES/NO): NO